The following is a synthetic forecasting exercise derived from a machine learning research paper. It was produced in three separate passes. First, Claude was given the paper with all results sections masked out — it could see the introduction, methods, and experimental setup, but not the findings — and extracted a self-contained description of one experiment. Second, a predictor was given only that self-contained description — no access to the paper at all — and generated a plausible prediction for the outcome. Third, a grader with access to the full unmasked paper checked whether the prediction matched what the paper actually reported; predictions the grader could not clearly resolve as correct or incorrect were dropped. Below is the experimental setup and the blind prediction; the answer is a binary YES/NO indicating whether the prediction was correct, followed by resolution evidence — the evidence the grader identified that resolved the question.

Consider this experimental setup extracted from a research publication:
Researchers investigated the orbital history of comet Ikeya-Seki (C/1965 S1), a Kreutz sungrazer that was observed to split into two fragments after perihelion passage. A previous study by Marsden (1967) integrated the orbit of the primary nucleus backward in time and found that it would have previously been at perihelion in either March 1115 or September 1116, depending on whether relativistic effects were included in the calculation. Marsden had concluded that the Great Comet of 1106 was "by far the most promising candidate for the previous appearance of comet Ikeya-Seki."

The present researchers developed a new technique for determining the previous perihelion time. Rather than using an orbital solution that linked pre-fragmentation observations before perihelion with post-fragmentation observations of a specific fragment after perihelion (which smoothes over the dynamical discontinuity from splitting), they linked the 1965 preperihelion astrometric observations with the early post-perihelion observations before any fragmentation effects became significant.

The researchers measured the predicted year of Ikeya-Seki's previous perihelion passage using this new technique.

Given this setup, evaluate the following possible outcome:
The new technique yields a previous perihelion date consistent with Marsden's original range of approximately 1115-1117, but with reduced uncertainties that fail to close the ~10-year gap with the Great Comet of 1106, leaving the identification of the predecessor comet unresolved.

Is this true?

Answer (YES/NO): NO